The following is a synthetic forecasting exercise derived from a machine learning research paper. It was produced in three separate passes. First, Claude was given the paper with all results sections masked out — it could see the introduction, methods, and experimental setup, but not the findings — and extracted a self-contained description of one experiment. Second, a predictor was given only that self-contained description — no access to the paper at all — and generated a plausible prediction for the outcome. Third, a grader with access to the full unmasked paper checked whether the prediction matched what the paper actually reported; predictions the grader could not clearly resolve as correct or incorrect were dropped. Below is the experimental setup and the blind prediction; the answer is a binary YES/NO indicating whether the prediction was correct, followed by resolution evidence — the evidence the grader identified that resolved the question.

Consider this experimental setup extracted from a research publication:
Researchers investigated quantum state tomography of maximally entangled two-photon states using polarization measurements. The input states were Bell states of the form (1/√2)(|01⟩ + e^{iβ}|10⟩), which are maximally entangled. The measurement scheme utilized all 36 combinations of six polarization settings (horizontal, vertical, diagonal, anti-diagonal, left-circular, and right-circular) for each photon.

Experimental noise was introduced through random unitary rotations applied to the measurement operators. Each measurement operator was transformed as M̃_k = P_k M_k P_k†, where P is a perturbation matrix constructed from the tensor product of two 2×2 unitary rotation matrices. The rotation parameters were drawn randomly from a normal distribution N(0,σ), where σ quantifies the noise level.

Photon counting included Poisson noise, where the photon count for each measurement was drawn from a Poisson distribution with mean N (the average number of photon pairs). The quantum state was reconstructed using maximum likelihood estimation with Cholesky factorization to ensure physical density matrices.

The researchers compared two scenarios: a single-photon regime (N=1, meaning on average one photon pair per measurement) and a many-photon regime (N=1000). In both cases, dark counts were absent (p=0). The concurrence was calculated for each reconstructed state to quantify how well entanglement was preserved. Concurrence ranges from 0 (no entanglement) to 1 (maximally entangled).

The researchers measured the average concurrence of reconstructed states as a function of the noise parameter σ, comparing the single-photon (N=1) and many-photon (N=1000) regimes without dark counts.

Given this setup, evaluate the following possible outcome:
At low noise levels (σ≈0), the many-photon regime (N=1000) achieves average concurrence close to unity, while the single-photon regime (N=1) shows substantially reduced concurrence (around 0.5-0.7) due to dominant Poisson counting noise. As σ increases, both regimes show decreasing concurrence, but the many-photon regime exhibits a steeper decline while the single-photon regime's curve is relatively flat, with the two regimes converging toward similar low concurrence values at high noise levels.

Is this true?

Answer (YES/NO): NO